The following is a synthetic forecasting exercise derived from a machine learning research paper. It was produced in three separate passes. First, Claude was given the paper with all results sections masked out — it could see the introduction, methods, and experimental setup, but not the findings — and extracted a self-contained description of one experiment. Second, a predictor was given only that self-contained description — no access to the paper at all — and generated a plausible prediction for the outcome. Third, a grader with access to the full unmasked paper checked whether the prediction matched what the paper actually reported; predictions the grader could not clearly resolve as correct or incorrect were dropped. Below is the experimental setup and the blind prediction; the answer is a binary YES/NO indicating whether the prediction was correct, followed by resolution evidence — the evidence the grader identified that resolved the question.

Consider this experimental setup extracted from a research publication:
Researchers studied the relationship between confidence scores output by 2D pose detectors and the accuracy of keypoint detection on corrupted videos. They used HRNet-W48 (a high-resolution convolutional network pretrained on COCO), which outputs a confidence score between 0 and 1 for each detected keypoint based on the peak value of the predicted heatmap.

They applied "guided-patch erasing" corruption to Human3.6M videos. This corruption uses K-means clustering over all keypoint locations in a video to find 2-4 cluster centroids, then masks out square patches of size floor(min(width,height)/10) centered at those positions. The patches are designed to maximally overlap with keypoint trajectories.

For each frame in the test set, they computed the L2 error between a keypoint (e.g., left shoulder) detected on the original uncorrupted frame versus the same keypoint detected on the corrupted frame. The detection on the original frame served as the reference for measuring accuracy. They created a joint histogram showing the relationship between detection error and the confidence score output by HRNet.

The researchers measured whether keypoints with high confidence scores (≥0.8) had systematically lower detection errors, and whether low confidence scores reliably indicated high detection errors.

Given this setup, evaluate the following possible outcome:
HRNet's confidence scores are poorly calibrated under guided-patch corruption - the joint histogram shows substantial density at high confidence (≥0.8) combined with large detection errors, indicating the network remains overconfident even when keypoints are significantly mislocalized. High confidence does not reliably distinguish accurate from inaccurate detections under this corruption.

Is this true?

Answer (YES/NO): NO